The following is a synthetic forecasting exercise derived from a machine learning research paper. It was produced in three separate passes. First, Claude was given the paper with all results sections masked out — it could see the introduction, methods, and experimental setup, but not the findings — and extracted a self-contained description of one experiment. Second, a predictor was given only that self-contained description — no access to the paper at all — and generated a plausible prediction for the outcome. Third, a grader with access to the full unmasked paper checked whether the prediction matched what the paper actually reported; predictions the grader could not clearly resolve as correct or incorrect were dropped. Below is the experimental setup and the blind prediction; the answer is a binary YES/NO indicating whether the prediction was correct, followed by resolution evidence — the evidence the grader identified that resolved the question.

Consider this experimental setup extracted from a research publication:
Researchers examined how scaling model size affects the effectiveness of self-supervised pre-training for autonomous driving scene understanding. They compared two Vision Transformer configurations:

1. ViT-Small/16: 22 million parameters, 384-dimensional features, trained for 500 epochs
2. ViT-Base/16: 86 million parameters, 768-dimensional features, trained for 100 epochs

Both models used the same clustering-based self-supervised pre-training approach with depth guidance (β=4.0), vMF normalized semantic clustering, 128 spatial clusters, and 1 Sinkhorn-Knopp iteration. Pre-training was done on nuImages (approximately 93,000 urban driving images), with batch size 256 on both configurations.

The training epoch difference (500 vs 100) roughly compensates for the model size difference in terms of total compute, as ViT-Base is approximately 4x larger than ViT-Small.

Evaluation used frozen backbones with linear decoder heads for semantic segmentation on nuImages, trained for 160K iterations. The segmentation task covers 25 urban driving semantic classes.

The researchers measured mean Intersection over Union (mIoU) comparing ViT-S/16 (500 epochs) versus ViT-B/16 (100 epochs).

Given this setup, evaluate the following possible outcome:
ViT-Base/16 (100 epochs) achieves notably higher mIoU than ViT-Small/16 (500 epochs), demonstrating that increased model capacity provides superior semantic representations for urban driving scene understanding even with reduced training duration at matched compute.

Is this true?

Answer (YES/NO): NO